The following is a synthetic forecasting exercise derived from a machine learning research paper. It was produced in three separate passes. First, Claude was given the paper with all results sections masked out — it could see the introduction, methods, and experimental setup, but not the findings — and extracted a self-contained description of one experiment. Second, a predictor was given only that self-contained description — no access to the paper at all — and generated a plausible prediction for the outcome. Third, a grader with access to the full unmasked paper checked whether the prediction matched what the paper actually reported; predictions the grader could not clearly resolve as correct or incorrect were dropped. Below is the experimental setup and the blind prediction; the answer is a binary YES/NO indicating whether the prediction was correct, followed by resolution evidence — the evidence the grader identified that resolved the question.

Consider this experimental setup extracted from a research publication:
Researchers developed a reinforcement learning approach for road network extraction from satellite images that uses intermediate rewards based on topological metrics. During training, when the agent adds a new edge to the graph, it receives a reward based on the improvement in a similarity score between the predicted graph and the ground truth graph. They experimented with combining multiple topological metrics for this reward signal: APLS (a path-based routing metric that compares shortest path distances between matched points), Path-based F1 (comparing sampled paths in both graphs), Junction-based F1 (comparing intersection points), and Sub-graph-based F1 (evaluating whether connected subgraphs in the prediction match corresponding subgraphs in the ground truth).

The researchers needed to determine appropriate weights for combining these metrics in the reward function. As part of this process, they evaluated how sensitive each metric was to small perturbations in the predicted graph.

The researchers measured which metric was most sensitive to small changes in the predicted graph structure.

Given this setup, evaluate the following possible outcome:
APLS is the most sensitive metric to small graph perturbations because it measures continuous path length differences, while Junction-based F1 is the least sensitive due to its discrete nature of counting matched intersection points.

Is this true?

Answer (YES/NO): NO